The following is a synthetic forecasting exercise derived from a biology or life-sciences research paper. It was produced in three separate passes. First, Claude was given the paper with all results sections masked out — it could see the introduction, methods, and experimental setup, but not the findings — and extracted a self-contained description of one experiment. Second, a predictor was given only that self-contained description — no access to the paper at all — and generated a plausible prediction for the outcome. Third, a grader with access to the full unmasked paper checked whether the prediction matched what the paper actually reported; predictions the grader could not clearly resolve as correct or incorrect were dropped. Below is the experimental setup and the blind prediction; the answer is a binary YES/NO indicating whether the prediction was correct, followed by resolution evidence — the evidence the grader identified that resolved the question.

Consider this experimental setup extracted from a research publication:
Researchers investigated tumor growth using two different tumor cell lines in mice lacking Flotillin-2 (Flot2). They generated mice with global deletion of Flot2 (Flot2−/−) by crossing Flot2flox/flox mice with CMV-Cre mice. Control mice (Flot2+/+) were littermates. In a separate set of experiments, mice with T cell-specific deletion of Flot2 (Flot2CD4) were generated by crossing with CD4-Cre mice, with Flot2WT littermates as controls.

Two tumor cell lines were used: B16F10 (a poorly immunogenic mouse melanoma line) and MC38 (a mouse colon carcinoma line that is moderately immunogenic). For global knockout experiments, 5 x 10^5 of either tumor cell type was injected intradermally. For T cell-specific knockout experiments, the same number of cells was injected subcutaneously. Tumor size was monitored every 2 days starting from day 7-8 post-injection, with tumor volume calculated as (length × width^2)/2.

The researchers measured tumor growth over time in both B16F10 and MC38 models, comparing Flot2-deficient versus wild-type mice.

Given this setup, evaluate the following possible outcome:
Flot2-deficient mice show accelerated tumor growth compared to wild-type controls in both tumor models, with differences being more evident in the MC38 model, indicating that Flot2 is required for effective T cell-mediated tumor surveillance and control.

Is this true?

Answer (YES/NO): NO